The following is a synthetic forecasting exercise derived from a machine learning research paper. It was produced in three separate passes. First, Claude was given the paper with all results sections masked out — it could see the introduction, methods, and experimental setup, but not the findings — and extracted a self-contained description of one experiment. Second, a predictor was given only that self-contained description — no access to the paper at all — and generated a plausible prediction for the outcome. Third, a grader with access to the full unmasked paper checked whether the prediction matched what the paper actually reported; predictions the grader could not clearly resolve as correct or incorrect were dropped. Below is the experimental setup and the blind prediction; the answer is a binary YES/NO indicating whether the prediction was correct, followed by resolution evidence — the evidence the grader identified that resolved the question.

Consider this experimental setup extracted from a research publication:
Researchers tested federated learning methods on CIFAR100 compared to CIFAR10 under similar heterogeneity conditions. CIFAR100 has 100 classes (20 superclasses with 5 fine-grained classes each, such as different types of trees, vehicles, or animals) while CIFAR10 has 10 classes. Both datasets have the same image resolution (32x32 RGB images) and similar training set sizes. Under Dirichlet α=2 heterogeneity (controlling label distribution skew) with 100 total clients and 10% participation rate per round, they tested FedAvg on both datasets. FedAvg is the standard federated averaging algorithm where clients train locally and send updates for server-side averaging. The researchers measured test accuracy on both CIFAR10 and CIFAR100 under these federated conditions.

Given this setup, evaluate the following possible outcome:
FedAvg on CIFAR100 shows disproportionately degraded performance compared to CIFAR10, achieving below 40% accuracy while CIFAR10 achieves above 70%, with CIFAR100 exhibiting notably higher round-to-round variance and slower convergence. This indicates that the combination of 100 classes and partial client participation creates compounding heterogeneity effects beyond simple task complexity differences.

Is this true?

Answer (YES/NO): NO